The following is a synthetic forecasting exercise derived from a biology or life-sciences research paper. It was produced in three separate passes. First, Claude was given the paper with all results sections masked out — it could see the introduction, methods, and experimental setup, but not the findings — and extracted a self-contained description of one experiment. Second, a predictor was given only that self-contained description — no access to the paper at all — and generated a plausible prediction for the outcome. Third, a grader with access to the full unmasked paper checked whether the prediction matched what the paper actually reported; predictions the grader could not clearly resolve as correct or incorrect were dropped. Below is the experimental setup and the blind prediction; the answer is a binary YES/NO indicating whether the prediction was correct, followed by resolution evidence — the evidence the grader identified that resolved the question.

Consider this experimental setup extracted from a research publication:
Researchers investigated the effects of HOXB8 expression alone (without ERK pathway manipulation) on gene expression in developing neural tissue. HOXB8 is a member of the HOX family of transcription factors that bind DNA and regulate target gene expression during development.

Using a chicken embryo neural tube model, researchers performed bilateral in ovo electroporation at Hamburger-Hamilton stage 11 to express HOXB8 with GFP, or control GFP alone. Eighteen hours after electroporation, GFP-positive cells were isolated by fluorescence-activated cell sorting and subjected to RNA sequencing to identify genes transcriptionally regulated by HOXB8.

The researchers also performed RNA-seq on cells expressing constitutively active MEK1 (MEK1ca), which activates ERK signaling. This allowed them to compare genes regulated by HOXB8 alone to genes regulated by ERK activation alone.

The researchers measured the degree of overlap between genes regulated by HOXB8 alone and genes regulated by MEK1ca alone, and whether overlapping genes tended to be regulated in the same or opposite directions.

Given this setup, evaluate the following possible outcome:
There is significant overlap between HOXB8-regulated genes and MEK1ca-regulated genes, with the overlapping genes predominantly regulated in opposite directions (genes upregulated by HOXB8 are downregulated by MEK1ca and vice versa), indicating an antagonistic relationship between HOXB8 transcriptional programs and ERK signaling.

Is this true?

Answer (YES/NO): YES